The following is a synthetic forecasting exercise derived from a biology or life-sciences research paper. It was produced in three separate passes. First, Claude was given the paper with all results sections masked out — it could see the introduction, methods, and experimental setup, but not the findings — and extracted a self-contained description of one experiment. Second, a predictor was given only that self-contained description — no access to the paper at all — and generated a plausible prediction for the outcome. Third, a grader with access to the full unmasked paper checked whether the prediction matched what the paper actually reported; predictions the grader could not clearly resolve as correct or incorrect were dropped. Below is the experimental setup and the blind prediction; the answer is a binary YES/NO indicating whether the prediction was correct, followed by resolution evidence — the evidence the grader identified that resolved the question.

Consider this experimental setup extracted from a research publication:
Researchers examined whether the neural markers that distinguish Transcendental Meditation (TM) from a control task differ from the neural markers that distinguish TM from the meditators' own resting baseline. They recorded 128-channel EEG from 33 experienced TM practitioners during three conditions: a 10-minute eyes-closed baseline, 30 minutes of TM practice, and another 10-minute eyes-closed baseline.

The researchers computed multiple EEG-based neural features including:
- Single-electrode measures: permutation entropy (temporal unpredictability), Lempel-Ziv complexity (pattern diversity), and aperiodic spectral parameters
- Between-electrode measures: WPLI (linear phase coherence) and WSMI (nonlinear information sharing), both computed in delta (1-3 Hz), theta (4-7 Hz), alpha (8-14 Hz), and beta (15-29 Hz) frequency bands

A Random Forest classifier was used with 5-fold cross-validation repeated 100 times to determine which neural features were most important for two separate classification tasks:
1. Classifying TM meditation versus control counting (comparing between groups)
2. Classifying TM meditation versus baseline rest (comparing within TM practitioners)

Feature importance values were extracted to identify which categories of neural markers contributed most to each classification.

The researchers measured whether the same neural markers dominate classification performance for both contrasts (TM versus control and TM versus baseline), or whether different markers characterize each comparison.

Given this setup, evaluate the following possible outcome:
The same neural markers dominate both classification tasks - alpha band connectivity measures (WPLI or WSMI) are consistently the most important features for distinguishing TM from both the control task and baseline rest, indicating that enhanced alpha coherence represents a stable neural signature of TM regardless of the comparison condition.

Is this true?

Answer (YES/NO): NO